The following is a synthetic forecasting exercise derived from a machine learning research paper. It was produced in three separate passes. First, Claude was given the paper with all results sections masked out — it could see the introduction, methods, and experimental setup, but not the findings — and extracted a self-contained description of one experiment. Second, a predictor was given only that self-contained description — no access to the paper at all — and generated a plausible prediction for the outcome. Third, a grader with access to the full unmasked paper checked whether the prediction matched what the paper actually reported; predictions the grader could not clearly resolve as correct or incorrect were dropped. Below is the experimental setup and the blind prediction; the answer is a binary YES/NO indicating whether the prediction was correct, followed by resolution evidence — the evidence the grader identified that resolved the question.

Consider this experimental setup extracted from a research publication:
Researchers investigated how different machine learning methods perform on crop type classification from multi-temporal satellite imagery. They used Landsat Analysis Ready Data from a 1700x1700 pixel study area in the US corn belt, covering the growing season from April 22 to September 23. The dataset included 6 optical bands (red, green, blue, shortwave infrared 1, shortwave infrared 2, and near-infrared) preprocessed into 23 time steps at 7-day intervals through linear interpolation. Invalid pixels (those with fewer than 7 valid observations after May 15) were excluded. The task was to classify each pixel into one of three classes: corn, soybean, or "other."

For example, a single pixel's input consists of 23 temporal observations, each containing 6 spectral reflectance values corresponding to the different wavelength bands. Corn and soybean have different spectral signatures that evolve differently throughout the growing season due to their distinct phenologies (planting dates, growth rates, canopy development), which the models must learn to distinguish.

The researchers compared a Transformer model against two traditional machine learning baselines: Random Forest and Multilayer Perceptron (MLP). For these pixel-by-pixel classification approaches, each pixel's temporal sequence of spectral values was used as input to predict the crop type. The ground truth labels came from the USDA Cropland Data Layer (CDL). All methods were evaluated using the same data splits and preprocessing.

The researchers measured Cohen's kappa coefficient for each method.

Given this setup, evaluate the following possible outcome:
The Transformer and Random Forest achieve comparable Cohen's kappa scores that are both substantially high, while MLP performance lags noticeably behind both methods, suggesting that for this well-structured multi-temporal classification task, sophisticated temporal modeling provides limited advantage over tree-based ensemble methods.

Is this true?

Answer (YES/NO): NO